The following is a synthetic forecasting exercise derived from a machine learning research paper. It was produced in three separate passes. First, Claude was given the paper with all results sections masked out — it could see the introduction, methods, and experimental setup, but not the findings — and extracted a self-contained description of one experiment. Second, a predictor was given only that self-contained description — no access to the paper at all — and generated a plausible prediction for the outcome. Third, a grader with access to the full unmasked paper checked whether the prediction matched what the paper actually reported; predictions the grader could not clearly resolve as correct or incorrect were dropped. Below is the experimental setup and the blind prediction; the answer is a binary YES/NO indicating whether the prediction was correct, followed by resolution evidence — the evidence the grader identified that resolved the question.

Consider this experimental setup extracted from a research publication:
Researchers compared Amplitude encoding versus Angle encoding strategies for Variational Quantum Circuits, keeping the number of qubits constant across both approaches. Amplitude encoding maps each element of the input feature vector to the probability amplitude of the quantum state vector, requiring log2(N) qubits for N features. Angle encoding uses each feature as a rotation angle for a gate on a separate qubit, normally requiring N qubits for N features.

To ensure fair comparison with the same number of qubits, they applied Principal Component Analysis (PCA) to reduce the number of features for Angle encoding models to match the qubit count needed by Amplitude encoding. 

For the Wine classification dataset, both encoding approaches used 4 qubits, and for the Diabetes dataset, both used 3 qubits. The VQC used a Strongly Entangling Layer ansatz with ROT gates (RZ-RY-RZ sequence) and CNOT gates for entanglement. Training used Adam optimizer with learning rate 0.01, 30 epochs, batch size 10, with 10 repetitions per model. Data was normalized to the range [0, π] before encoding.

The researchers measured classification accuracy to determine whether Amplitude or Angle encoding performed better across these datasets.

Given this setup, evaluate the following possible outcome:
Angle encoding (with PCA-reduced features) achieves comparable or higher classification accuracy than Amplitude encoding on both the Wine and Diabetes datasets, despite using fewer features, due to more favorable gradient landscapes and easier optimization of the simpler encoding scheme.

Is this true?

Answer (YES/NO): NO